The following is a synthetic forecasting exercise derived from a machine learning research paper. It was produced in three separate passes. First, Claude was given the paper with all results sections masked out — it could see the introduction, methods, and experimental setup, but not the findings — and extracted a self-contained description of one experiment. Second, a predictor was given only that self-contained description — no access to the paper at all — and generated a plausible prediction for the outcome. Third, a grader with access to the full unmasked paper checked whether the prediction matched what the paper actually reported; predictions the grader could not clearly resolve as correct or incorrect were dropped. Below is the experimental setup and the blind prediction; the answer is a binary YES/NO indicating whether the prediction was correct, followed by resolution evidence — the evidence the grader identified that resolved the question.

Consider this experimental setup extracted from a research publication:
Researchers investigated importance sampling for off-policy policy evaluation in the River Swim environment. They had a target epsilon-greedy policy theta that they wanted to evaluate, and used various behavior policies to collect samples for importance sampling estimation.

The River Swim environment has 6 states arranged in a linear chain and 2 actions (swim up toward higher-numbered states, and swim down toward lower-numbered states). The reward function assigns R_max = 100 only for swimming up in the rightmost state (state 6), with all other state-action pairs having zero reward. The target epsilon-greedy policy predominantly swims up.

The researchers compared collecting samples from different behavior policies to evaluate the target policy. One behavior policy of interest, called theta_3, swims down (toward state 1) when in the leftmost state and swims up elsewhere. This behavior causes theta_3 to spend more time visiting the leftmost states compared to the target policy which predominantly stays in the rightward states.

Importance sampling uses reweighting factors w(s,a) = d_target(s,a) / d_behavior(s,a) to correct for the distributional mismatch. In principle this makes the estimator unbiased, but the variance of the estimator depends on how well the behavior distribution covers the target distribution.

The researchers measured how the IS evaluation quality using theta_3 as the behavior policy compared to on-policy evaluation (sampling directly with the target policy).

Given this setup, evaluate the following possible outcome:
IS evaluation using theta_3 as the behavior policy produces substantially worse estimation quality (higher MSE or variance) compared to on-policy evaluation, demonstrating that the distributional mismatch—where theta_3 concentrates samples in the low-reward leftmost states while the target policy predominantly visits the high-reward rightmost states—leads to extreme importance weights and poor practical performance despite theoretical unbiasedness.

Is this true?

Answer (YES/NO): YES